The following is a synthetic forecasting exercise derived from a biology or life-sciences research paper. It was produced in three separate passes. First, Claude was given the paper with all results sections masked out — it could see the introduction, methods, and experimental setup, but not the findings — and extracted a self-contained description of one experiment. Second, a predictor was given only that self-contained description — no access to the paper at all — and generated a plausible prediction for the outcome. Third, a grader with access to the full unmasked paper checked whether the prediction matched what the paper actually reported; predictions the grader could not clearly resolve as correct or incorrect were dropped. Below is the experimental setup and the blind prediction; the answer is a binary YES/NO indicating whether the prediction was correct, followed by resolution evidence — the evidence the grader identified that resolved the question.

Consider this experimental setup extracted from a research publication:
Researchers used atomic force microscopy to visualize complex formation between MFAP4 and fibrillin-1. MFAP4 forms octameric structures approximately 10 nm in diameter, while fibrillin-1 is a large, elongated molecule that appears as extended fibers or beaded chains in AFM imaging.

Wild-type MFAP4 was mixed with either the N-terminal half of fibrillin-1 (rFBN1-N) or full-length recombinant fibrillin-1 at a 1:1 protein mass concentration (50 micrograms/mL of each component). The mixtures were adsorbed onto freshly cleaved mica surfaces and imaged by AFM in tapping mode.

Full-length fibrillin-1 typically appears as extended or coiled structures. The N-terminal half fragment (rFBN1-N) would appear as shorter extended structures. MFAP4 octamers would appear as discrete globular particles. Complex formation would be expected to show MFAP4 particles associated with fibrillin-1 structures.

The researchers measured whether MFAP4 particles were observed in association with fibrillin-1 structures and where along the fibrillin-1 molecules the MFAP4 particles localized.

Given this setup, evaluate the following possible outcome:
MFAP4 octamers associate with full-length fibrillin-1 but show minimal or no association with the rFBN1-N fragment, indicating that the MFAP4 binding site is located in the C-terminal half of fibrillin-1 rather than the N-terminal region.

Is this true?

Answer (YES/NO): NO